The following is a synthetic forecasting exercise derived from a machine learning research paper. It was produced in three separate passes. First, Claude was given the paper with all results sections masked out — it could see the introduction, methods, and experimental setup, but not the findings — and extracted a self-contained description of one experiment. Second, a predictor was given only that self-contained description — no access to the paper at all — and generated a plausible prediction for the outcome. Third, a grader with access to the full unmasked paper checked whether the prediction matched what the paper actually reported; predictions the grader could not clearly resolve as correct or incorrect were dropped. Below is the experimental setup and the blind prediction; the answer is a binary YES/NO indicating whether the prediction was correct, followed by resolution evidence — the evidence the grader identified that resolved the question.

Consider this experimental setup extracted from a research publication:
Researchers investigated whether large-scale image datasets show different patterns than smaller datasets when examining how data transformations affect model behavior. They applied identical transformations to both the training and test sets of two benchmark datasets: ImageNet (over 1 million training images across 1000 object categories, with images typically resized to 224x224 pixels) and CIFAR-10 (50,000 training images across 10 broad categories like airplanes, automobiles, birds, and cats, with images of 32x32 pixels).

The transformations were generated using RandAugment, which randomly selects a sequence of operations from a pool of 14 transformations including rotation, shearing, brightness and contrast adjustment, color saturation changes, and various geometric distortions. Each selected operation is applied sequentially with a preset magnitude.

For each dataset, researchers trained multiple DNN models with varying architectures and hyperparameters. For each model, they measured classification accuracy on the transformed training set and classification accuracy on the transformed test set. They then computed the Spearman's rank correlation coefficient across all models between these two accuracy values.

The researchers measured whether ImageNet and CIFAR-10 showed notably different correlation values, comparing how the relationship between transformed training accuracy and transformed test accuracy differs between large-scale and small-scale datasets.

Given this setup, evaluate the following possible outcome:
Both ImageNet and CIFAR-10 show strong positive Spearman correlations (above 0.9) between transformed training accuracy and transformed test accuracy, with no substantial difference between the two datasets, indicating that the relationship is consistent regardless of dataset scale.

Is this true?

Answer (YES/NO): YES